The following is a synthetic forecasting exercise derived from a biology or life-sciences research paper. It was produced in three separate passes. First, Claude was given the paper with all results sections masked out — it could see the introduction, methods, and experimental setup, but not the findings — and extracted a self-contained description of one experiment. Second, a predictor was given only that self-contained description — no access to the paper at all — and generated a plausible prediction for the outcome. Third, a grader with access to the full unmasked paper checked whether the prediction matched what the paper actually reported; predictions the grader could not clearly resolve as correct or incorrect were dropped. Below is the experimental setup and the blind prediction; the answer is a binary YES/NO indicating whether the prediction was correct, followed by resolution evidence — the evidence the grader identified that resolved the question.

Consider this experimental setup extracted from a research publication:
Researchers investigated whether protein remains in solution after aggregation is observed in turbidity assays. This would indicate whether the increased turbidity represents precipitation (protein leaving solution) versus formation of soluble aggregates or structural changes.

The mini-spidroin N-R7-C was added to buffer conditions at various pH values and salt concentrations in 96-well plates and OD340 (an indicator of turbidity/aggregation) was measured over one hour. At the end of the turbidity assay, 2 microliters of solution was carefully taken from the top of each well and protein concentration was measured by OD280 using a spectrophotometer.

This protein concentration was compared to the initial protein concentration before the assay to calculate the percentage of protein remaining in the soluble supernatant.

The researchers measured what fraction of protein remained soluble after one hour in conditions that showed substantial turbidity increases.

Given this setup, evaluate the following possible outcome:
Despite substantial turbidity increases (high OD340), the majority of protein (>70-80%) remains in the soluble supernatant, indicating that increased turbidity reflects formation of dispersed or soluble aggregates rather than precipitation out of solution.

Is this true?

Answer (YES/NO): NO